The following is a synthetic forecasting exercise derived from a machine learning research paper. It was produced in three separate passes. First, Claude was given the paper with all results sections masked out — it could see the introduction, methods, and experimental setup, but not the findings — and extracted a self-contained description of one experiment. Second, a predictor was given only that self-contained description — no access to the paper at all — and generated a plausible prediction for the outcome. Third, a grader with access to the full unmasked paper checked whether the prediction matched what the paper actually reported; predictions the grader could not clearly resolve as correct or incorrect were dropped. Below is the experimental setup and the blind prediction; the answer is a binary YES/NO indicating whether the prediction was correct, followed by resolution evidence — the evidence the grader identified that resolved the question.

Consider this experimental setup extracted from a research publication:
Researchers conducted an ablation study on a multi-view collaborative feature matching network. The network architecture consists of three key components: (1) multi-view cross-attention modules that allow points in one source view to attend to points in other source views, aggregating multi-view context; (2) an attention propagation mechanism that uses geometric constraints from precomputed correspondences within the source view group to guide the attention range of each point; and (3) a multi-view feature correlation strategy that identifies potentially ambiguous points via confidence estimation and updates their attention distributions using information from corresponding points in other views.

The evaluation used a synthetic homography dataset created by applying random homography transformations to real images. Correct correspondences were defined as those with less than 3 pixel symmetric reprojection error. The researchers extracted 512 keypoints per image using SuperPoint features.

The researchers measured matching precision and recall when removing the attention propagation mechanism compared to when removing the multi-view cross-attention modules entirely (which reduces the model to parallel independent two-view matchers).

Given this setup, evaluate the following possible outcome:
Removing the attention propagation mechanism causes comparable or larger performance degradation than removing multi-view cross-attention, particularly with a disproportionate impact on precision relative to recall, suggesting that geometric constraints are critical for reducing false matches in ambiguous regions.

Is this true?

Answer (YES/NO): NO